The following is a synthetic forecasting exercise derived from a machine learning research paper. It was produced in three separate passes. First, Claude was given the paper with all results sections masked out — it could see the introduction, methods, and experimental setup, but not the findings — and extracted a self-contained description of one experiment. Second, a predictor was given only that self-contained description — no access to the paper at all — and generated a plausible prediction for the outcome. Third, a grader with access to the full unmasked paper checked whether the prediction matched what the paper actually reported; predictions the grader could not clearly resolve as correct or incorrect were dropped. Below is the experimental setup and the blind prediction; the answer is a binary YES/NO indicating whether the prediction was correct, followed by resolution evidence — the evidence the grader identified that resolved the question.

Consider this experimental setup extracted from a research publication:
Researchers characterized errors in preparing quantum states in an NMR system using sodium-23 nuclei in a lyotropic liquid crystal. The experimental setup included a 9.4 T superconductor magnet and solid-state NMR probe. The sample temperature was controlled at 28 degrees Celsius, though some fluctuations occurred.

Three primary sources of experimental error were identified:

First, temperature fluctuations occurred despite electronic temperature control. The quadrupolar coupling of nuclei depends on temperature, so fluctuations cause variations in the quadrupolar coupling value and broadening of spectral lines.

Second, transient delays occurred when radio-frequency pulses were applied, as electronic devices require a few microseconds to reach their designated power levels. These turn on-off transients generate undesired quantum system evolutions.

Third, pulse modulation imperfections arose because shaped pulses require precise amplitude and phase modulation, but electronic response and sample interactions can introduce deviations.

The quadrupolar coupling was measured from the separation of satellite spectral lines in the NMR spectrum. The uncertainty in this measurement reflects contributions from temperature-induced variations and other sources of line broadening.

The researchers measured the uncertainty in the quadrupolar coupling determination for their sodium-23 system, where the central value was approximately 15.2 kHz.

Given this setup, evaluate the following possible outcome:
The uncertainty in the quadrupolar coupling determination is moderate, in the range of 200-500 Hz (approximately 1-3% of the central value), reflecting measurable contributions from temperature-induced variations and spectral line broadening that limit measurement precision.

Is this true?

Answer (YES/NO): NO